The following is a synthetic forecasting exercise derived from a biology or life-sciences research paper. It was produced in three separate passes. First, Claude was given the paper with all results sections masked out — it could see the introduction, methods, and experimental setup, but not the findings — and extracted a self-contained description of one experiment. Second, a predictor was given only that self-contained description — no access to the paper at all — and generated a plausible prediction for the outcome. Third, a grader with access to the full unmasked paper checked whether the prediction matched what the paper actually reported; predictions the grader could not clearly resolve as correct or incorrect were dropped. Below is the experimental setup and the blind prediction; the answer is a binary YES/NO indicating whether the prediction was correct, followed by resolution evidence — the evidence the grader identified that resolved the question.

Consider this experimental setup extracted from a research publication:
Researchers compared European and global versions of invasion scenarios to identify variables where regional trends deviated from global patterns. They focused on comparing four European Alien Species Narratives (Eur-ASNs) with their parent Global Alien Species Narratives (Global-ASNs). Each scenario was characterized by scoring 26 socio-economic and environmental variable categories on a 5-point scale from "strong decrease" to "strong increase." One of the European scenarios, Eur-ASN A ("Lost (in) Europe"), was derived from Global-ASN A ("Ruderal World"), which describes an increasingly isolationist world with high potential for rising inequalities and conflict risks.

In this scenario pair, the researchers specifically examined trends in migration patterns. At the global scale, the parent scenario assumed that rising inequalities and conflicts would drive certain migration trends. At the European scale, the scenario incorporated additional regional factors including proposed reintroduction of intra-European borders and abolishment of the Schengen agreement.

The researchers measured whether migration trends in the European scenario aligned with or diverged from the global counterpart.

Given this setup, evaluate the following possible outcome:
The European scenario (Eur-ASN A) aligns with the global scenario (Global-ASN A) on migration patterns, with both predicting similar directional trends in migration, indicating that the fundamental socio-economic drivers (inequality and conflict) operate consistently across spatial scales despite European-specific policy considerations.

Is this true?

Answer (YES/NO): NO